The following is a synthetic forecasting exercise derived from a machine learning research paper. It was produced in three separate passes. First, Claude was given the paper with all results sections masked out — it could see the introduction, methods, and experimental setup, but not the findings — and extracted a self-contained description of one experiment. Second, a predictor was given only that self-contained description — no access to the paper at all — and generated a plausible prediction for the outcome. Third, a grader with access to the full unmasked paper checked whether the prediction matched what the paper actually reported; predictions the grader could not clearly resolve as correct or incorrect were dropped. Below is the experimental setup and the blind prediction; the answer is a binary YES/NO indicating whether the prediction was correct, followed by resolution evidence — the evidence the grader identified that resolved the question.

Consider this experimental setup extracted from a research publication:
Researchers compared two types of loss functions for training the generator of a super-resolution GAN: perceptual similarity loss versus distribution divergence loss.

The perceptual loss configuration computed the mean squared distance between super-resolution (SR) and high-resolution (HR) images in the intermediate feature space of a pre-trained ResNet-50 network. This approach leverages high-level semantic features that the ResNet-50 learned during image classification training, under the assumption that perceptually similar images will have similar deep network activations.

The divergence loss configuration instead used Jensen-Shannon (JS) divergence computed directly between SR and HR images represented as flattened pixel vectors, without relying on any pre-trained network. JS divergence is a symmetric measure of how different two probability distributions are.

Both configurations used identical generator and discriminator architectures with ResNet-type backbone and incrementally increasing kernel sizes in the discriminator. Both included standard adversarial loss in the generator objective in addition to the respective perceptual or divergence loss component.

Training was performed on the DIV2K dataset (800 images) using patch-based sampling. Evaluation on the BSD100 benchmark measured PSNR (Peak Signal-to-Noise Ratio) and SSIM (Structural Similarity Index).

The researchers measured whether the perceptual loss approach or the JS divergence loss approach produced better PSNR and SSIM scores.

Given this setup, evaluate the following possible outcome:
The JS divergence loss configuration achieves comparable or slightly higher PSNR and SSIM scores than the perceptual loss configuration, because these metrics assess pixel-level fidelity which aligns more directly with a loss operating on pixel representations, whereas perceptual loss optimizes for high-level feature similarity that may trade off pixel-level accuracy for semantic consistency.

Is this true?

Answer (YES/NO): YES